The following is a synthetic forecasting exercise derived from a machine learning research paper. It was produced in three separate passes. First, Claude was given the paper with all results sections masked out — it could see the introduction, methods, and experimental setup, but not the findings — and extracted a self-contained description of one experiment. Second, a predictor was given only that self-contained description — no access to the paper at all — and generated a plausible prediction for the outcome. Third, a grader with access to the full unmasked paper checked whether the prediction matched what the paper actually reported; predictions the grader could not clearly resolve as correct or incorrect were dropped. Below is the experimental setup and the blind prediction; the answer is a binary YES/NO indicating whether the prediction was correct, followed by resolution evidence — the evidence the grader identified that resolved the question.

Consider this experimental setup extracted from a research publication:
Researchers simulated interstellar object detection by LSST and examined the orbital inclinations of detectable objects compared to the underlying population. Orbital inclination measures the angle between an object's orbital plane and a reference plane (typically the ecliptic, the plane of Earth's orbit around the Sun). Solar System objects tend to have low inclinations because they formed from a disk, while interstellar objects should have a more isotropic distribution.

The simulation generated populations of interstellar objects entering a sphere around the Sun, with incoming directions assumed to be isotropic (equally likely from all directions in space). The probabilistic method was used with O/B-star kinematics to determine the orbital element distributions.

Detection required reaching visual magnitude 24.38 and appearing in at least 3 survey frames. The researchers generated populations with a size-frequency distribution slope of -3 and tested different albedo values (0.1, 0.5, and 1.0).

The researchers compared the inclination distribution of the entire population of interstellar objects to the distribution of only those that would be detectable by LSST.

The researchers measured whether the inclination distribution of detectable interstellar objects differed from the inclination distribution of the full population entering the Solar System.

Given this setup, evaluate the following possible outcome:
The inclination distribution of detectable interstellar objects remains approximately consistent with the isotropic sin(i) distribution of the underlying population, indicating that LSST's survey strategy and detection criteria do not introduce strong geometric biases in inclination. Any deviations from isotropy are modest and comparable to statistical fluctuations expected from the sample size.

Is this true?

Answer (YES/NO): YES